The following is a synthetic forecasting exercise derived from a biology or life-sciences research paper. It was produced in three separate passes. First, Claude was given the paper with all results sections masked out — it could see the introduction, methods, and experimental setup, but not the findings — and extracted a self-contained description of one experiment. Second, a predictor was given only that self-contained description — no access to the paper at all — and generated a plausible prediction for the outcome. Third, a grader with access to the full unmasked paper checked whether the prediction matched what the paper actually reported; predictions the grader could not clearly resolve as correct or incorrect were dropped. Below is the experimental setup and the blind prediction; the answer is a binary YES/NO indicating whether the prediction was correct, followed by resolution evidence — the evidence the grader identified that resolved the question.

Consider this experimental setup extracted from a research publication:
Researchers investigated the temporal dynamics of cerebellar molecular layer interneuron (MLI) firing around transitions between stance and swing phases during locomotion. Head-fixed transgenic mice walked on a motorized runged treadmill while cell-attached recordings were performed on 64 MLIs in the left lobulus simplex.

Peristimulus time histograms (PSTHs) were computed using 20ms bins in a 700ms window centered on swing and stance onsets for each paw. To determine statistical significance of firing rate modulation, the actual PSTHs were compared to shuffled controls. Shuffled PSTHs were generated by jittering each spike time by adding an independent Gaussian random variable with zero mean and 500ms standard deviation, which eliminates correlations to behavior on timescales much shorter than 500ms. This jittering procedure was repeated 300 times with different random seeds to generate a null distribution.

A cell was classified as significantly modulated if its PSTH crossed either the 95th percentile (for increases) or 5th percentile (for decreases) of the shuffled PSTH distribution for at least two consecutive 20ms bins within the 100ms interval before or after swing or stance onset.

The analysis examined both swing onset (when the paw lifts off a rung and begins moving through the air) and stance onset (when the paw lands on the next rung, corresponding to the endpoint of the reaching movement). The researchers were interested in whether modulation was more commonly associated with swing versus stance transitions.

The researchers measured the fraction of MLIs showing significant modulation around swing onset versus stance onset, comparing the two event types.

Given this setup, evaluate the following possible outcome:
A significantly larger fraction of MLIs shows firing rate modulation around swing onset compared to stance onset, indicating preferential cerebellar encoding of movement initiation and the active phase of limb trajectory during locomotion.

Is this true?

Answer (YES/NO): NO